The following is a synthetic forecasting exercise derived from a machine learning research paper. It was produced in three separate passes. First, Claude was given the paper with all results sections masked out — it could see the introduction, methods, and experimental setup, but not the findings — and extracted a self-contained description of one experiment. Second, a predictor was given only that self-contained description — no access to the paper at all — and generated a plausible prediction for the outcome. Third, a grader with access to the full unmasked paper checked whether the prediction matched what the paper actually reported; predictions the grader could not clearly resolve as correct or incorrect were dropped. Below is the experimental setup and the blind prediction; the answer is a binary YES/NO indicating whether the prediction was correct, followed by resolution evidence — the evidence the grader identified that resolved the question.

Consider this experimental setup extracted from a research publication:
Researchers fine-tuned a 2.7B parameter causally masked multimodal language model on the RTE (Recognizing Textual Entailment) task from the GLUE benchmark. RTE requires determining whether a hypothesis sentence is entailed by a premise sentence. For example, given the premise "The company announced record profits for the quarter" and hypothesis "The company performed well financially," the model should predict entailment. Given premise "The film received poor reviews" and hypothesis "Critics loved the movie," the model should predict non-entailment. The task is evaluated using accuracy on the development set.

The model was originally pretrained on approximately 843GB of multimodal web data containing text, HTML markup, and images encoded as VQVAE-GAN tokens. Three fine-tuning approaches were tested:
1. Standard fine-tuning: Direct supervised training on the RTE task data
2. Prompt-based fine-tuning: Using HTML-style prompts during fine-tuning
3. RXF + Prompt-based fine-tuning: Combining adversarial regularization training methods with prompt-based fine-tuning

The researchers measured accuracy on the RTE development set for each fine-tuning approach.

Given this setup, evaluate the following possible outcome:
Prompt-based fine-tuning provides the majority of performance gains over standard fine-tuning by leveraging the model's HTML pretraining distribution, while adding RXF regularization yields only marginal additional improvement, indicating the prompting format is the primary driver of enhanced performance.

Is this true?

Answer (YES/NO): YES